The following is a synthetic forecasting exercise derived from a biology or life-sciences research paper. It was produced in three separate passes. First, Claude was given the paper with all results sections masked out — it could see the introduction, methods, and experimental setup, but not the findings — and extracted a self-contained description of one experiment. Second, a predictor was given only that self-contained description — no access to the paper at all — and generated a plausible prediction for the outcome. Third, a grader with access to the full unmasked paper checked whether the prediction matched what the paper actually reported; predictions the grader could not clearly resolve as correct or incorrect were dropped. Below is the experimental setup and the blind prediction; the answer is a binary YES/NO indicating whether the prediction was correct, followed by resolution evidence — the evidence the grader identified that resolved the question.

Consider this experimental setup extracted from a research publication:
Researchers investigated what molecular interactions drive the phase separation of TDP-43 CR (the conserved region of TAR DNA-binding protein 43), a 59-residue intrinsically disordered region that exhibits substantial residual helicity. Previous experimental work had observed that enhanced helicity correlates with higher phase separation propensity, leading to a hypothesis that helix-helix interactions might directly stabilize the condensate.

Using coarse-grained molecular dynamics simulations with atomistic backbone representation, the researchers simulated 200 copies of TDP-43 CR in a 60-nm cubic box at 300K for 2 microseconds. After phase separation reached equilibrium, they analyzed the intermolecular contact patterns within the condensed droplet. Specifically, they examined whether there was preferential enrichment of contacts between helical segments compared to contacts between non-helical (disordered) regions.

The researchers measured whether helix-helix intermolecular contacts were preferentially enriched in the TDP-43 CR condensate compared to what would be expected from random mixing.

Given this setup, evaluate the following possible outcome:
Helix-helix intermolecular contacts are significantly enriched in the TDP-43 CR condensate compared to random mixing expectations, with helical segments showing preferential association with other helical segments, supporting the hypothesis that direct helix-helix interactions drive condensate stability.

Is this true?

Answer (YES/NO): NO